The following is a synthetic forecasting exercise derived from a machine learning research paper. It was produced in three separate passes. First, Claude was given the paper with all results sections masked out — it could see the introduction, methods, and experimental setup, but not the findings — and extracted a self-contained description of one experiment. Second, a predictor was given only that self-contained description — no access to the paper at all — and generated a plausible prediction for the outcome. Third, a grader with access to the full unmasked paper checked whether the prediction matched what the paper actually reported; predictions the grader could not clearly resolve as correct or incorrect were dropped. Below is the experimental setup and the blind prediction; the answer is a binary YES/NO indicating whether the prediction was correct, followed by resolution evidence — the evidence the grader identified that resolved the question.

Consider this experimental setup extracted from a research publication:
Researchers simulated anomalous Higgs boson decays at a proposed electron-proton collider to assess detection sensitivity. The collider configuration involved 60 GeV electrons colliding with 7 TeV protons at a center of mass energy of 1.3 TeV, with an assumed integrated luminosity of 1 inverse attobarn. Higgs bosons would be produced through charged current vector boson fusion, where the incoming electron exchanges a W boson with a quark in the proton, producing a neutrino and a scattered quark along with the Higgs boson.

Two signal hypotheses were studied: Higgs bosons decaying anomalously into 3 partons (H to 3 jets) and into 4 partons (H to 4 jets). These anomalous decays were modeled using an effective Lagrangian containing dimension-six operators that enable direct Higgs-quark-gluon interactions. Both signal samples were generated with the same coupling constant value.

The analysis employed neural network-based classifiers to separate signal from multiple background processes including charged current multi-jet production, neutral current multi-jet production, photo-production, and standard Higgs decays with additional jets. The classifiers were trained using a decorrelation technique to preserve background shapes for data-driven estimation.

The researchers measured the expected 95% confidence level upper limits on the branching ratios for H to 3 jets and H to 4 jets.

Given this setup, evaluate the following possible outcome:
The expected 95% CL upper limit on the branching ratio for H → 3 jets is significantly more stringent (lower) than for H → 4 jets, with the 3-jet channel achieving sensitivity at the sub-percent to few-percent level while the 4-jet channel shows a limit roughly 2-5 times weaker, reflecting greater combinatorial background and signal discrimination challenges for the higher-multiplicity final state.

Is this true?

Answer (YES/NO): NO